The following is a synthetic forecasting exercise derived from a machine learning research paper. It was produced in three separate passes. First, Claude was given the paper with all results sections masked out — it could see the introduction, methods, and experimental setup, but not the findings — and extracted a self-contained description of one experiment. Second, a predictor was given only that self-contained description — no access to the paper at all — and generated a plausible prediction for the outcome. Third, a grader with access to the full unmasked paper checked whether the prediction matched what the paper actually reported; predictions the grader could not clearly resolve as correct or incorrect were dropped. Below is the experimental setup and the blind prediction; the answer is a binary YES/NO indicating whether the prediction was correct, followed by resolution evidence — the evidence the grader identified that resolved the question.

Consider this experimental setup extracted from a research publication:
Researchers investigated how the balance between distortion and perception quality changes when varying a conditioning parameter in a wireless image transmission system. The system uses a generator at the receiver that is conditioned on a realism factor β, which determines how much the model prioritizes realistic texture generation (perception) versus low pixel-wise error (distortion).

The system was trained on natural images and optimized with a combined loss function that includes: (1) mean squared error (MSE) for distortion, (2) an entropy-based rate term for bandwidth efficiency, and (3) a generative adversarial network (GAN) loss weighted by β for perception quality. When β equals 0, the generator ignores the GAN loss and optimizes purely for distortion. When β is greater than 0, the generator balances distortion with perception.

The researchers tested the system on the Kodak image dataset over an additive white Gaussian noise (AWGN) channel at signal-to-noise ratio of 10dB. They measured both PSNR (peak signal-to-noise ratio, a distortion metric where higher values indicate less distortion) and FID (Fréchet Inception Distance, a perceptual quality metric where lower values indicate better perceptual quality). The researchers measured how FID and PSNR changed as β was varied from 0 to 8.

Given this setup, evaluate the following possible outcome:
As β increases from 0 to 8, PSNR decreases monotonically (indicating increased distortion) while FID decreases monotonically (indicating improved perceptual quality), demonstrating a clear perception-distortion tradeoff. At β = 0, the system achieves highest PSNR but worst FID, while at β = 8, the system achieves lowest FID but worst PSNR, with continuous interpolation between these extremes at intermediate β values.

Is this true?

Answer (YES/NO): YES